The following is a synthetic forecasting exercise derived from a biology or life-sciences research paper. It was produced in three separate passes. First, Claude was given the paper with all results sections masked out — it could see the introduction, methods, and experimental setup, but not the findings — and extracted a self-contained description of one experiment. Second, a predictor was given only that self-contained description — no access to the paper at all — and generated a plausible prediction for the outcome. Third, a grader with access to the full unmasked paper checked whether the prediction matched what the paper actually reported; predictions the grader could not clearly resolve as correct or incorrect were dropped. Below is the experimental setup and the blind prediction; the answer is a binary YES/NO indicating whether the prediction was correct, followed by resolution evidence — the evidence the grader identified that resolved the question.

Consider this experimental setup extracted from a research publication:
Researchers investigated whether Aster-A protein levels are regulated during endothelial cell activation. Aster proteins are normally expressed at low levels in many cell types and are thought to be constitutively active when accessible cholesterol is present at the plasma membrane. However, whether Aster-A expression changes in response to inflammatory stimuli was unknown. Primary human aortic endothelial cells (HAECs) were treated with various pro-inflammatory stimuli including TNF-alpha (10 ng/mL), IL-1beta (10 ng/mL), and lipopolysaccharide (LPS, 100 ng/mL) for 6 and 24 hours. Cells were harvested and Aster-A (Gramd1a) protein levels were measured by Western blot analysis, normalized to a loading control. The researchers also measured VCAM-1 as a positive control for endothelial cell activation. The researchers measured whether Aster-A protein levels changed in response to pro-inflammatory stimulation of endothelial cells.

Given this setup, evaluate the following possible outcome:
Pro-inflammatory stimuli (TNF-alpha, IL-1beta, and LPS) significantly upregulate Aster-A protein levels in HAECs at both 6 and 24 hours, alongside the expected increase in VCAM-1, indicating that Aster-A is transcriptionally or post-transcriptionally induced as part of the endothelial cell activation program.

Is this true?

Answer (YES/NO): NO